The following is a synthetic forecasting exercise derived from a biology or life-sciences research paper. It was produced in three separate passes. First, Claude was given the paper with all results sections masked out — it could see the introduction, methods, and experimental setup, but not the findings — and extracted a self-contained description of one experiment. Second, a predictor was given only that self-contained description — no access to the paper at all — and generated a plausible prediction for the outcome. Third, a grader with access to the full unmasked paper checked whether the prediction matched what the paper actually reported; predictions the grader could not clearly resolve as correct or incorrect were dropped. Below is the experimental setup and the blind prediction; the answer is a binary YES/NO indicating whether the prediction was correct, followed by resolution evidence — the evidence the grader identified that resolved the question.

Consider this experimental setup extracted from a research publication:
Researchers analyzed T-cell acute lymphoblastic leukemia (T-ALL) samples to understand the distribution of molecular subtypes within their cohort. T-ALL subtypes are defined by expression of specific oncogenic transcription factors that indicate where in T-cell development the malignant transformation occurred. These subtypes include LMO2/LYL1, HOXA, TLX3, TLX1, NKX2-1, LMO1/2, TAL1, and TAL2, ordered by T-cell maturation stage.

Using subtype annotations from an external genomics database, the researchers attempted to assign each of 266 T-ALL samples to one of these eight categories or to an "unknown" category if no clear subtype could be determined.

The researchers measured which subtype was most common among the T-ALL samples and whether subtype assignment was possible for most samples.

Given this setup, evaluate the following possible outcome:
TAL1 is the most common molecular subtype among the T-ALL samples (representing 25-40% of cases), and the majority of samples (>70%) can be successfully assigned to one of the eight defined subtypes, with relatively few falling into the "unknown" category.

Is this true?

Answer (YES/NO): YES